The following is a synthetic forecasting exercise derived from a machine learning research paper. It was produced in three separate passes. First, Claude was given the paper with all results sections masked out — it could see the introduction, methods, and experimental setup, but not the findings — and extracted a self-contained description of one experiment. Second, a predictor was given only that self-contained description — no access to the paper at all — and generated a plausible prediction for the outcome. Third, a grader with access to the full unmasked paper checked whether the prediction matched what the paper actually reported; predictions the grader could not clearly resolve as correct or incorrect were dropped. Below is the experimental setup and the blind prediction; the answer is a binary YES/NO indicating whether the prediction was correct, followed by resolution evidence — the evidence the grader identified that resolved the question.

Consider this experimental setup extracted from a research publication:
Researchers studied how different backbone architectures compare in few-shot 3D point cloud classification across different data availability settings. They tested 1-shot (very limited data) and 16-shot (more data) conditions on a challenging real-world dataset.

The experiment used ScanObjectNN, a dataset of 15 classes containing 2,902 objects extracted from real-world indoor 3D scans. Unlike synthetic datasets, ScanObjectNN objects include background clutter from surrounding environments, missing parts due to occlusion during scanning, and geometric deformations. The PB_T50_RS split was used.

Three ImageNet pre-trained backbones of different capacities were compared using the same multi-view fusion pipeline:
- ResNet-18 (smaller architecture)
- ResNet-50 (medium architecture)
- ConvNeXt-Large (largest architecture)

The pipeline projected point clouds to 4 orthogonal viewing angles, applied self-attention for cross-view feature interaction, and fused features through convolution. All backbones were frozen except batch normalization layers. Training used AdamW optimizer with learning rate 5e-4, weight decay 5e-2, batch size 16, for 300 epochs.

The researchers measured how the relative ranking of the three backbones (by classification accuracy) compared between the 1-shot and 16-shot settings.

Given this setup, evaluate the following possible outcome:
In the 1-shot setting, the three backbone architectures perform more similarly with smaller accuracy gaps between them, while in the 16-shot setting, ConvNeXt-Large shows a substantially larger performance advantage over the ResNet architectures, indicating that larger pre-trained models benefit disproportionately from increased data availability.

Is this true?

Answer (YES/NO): YES